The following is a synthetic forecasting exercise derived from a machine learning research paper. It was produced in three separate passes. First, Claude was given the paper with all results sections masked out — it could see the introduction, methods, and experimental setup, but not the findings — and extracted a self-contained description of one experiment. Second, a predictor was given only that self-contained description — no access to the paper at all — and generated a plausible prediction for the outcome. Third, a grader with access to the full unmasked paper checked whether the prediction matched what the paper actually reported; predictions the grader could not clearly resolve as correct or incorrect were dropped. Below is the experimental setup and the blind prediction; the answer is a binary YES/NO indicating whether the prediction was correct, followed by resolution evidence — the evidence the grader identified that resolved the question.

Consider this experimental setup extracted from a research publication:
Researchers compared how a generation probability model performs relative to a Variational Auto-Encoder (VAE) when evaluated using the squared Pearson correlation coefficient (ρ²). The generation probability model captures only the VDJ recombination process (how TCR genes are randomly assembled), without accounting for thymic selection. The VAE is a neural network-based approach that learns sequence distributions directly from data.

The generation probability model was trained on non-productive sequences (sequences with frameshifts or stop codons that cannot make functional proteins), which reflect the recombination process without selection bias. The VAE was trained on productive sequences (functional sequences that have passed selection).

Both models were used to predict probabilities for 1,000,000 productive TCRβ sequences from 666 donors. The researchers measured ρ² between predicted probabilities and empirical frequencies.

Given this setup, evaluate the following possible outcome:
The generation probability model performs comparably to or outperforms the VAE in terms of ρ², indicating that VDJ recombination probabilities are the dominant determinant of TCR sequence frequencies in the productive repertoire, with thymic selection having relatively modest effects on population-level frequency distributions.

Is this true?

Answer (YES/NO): YES